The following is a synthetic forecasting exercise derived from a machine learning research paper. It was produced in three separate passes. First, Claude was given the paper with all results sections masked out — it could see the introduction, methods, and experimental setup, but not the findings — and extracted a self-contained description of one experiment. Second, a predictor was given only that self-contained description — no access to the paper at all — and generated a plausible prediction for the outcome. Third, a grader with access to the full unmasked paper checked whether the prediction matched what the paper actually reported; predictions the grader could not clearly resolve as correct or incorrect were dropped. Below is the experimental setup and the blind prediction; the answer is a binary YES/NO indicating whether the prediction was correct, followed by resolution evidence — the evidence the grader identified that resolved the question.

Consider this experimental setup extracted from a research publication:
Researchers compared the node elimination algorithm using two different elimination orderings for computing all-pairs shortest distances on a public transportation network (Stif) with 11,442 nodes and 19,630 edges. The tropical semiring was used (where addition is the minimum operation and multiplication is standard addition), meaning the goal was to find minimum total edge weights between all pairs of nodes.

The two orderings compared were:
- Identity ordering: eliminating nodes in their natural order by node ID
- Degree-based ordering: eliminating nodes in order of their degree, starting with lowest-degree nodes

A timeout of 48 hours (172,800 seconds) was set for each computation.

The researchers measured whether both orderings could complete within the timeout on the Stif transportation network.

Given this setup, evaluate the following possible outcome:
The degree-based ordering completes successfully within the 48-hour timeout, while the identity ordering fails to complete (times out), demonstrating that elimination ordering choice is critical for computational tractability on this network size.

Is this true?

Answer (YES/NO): YES